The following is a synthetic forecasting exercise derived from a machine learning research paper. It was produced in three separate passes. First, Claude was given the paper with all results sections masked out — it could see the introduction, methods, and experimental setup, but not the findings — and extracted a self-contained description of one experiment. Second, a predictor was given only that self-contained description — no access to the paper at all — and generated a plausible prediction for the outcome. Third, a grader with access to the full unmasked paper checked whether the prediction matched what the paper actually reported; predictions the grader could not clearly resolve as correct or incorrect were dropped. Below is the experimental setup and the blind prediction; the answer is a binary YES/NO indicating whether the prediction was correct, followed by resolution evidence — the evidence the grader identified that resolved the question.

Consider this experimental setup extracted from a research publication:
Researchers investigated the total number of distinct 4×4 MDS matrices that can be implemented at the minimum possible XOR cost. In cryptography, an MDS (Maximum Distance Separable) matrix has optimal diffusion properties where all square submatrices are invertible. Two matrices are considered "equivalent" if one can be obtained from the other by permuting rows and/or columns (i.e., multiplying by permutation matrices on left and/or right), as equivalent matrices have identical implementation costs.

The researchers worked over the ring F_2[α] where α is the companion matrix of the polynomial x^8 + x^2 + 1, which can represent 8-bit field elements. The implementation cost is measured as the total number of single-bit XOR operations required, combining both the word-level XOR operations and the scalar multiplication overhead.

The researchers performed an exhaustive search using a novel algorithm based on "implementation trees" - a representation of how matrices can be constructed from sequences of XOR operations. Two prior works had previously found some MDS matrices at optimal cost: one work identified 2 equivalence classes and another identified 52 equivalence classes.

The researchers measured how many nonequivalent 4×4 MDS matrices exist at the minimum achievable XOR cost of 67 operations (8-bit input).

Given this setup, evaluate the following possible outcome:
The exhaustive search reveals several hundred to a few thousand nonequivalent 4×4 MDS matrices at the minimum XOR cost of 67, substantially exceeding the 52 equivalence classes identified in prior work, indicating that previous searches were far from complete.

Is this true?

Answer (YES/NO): NO